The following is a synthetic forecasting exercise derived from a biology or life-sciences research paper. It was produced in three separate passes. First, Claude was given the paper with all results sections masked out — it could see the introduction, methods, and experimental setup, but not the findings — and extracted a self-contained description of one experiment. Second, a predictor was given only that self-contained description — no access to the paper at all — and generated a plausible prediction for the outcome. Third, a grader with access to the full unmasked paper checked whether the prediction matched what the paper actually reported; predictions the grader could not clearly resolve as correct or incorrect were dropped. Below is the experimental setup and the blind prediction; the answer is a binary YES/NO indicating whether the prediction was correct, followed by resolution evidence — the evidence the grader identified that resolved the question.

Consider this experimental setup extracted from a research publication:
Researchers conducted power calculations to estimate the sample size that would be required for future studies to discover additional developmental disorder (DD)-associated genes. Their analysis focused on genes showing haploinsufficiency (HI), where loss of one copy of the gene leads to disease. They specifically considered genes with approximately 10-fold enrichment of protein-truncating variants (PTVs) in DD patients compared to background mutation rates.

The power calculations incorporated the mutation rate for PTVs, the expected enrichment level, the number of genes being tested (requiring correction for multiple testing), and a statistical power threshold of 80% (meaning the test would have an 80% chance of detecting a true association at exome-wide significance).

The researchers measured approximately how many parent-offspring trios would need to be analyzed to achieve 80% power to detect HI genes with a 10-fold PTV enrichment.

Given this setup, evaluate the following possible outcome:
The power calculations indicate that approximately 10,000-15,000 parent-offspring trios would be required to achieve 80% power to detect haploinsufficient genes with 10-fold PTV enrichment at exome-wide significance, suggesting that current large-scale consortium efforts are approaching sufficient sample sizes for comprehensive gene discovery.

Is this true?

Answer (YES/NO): NO